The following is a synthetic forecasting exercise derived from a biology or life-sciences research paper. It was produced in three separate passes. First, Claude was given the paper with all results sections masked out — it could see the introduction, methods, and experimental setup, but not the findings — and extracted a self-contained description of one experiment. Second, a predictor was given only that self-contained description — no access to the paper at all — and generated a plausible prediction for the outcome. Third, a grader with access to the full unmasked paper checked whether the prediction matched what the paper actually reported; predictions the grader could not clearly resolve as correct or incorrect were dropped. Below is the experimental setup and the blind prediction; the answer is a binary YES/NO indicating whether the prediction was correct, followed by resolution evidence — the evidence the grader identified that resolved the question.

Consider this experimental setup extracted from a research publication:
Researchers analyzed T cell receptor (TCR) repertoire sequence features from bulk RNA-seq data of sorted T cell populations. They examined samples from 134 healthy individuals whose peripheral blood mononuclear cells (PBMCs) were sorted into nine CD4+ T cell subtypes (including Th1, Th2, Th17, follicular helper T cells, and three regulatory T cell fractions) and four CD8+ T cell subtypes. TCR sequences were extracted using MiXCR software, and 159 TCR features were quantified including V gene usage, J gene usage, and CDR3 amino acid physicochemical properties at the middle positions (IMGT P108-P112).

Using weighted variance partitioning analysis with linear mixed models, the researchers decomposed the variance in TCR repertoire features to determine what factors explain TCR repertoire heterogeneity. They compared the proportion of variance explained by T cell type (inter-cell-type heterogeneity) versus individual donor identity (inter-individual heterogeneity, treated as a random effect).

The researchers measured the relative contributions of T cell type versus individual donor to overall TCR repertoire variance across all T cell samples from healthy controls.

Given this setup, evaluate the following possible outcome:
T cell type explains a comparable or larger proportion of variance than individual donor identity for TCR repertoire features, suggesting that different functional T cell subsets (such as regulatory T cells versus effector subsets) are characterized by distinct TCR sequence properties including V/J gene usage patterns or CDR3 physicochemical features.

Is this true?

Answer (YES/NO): YES